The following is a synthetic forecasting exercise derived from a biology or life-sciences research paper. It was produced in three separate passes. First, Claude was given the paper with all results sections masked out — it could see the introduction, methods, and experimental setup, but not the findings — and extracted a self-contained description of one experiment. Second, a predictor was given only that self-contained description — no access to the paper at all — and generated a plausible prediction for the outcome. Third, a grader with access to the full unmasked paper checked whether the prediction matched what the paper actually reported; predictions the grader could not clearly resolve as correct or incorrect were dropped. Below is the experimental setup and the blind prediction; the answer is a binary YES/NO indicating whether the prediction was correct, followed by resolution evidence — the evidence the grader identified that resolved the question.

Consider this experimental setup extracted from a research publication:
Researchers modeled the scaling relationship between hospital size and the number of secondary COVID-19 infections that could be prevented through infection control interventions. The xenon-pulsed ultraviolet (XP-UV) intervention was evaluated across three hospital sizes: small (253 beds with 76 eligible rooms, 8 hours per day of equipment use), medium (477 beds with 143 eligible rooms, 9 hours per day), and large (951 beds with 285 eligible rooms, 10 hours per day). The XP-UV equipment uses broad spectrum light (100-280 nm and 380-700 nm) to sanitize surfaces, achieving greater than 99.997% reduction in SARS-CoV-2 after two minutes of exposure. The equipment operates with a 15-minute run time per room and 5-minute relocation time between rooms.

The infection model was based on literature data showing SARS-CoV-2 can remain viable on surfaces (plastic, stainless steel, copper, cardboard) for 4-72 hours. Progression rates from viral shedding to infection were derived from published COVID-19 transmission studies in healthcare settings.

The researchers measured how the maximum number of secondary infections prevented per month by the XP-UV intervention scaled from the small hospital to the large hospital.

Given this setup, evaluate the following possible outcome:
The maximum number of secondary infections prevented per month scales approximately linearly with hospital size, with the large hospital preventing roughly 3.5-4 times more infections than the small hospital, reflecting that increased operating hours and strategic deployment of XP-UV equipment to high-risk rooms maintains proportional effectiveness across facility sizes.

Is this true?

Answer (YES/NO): YES